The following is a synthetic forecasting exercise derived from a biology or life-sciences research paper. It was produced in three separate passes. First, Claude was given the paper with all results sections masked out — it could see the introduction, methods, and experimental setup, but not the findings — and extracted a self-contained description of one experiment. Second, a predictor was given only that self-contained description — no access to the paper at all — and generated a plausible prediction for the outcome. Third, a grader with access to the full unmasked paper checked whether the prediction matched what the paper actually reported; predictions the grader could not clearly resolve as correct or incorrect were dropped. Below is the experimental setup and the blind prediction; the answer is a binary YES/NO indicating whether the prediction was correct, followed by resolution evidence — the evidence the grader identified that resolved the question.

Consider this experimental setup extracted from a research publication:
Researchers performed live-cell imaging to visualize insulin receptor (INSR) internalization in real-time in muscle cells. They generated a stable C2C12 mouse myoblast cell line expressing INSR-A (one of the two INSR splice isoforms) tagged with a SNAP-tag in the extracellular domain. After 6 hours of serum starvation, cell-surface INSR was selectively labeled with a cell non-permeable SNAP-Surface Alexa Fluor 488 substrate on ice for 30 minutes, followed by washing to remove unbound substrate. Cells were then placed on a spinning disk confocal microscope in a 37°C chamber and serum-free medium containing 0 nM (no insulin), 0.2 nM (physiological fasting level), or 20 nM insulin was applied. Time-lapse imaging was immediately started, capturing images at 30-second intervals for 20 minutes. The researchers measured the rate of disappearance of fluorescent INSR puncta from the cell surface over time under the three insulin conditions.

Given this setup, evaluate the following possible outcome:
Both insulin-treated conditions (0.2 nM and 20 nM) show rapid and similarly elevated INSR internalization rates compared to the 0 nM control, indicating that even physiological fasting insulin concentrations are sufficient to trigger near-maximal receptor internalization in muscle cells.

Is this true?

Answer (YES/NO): NO